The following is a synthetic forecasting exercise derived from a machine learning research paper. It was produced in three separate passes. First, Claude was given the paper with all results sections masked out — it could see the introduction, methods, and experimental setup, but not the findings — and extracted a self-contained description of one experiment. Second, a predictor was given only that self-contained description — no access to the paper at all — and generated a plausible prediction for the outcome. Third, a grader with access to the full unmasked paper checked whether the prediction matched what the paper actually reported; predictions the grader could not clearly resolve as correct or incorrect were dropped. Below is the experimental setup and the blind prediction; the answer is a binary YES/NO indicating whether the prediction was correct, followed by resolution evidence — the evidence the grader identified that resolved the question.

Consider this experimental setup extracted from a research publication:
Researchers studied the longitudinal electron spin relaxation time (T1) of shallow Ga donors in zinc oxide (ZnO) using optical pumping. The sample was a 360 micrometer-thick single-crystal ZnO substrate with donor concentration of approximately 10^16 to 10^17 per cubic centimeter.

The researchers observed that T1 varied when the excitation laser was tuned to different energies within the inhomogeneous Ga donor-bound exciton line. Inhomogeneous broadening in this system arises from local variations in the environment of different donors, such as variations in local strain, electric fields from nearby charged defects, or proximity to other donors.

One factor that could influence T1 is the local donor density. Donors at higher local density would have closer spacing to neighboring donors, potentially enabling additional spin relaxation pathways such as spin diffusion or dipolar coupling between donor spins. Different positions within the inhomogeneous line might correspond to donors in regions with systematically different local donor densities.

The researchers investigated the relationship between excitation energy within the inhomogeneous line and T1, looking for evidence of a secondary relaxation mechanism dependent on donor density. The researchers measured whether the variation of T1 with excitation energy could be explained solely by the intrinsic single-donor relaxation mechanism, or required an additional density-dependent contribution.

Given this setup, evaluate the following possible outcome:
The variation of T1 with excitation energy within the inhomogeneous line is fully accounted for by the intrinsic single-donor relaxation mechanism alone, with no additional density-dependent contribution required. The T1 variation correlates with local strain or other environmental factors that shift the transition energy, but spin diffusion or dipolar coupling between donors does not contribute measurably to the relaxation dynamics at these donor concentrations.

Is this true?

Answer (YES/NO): NO